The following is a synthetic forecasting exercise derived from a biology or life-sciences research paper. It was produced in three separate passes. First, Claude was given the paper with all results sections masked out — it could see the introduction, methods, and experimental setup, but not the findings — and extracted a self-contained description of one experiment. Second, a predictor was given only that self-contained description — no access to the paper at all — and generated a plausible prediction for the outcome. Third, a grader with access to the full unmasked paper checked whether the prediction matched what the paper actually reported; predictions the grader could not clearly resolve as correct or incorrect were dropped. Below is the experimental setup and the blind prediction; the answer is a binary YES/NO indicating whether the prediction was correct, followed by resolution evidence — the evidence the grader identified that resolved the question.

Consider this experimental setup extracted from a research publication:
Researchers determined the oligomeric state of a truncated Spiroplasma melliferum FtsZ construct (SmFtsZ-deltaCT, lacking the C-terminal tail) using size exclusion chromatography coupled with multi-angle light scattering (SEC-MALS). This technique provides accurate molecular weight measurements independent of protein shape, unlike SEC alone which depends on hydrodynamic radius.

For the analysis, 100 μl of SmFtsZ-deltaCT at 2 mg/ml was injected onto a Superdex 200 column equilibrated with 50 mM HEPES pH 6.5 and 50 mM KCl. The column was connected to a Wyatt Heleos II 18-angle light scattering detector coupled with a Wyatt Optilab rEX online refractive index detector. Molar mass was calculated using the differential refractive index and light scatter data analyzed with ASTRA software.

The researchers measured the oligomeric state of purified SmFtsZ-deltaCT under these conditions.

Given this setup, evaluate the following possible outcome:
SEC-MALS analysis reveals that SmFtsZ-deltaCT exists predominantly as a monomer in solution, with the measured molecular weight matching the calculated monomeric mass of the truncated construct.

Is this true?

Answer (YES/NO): YES